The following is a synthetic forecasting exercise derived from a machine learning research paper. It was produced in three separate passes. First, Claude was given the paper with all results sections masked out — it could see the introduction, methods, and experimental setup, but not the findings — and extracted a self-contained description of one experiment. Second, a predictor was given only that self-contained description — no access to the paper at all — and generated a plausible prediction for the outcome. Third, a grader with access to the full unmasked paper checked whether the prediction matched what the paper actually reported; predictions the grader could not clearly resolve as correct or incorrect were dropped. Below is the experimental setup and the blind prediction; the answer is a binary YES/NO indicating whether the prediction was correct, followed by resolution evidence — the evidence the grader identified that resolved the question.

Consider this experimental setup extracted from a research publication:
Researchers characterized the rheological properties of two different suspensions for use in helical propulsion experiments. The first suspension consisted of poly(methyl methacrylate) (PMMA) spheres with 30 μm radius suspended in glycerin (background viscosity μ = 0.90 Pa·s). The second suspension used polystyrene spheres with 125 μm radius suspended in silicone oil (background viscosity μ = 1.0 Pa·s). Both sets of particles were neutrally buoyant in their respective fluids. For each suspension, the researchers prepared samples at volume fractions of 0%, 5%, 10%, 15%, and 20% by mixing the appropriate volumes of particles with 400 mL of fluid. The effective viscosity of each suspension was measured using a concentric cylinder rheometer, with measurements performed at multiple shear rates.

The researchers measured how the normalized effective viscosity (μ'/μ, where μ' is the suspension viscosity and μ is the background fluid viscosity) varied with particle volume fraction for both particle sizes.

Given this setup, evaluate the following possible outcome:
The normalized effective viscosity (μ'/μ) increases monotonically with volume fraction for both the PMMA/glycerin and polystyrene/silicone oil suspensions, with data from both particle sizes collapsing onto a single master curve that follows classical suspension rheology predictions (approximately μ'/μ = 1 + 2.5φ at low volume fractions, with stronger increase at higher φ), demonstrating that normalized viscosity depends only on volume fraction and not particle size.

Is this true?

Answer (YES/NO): YES